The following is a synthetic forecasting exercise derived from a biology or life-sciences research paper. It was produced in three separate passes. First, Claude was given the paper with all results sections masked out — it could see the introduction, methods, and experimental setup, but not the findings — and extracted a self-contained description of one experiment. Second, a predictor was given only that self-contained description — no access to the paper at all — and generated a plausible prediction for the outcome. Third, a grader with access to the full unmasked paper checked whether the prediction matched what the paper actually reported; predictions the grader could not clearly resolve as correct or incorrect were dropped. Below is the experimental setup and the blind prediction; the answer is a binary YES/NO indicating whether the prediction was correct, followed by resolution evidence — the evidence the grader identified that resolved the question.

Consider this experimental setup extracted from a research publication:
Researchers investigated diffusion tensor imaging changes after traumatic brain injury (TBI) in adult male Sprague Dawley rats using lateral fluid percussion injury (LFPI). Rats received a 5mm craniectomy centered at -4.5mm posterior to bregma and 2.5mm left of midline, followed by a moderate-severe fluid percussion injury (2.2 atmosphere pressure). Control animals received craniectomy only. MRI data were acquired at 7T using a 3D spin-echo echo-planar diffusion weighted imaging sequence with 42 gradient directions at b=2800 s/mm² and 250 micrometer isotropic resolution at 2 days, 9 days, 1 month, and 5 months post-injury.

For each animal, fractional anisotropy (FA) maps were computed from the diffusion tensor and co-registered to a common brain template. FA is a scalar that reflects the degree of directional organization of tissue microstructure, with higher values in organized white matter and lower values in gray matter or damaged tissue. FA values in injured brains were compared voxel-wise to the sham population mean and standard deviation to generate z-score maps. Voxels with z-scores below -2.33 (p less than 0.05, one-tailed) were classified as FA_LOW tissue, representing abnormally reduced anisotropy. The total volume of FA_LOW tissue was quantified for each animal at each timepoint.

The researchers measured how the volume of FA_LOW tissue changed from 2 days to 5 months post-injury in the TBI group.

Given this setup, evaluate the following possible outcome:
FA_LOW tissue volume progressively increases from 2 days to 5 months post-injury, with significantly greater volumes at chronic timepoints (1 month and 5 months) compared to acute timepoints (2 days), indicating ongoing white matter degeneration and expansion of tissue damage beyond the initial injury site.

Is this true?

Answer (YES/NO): NO